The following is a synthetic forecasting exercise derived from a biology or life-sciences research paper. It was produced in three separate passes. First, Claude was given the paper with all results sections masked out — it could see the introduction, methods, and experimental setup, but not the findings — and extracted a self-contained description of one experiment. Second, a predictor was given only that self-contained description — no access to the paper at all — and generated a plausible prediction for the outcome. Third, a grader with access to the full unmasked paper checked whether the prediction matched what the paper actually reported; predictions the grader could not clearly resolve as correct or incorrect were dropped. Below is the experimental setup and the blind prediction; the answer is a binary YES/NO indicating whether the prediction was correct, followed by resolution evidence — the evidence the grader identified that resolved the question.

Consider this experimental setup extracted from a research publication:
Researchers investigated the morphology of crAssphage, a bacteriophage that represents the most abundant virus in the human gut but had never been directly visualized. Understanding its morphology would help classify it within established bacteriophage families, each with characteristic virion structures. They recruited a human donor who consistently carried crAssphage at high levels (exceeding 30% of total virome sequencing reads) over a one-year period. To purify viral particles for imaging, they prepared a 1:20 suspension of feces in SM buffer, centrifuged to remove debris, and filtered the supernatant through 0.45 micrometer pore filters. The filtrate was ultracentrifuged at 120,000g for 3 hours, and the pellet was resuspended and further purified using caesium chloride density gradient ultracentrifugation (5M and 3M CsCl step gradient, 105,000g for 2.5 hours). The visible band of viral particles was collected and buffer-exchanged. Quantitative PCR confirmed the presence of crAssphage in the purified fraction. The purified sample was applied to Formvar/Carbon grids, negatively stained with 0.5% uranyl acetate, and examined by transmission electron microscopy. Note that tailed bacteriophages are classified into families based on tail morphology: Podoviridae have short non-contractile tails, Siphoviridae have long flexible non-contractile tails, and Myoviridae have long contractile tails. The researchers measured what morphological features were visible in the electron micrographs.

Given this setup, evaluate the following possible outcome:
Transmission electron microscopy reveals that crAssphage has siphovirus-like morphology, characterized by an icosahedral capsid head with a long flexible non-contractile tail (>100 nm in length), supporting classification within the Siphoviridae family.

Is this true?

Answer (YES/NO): NO